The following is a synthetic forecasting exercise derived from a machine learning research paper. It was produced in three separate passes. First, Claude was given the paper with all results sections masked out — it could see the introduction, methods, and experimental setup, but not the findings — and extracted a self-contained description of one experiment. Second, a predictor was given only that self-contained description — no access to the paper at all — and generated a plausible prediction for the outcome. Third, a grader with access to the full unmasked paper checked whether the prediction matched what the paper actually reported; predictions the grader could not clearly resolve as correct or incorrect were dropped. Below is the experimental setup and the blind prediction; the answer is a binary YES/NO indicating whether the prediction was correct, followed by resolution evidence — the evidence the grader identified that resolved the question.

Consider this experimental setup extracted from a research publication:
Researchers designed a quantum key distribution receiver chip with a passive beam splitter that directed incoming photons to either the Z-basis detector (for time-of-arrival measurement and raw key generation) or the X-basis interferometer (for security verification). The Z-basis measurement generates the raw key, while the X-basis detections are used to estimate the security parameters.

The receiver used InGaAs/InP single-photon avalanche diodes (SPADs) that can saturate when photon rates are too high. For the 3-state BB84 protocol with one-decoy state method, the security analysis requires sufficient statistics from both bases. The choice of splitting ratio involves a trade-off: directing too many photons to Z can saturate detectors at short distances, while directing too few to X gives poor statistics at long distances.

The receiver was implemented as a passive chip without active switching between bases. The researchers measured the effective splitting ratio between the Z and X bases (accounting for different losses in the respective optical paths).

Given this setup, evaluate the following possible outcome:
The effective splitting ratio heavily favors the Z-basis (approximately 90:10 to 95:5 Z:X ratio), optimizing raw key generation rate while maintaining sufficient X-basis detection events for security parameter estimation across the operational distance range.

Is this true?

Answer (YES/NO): YES